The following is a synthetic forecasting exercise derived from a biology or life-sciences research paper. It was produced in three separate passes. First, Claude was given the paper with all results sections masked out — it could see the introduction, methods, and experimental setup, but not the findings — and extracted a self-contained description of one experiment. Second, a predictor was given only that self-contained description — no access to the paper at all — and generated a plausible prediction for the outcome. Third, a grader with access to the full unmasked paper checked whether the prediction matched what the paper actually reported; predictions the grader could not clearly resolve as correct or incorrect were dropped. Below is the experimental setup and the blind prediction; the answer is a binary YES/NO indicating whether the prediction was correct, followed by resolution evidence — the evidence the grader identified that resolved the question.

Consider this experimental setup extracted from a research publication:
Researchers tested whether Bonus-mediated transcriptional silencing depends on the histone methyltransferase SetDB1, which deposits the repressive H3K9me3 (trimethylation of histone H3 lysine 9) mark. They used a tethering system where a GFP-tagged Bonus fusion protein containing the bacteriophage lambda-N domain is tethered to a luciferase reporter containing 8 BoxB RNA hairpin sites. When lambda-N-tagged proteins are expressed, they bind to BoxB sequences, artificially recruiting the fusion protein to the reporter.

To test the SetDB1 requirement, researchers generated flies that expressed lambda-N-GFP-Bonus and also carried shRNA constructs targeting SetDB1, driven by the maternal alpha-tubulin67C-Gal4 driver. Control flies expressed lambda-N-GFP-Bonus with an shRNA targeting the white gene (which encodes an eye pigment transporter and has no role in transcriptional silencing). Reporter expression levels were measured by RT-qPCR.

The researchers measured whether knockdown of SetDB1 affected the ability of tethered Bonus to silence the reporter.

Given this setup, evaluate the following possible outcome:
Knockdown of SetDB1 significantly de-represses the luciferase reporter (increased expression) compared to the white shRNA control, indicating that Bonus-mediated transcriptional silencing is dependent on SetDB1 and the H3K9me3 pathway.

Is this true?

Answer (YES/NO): YES